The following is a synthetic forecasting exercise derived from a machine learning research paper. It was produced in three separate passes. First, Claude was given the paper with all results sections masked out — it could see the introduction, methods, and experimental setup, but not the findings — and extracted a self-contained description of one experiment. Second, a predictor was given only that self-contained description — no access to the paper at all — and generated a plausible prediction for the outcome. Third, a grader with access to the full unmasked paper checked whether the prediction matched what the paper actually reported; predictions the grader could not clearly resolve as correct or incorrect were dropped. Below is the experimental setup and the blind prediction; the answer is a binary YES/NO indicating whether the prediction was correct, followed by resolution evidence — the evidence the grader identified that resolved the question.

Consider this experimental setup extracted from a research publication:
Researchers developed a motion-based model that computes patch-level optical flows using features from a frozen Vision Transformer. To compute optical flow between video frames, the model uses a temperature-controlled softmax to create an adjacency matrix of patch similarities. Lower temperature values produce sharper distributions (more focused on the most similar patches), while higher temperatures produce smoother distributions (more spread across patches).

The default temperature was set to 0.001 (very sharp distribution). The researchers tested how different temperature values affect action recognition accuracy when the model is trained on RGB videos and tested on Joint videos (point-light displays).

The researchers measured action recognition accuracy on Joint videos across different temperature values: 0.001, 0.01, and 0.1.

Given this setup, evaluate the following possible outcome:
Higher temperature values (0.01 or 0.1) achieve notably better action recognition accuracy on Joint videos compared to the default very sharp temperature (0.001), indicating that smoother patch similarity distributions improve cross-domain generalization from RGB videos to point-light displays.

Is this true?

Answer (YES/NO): NO